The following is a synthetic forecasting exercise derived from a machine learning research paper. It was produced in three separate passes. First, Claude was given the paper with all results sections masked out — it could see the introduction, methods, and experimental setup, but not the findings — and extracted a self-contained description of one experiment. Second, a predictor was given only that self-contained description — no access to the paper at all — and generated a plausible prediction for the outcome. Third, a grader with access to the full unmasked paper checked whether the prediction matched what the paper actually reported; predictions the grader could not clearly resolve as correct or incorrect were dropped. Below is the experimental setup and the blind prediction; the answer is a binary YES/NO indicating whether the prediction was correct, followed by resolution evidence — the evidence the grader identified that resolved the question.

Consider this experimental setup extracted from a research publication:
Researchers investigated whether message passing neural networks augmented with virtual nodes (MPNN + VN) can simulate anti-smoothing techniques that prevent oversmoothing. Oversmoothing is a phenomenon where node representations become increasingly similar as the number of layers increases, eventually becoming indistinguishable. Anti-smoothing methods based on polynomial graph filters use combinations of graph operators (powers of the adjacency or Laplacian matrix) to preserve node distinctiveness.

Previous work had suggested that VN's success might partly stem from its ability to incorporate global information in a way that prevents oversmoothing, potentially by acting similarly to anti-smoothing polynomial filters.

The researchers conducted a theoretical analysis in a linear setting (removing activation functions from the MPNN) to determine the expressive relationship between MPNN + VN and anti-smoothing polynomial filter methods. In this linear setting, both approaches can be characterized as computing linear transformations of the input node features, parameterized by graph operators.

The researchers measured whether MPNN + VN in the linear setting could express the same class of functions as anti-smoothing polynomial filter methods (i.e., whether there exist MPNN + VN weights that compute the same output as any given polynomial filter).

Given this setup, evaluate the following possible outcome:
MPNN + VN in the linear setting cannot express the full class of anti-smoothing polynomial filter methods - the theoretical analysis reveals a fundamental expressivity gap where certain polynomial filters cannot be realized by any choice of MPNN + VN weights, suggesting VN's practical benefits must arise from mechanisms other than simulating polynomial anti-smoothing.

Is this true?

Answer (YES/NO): YES